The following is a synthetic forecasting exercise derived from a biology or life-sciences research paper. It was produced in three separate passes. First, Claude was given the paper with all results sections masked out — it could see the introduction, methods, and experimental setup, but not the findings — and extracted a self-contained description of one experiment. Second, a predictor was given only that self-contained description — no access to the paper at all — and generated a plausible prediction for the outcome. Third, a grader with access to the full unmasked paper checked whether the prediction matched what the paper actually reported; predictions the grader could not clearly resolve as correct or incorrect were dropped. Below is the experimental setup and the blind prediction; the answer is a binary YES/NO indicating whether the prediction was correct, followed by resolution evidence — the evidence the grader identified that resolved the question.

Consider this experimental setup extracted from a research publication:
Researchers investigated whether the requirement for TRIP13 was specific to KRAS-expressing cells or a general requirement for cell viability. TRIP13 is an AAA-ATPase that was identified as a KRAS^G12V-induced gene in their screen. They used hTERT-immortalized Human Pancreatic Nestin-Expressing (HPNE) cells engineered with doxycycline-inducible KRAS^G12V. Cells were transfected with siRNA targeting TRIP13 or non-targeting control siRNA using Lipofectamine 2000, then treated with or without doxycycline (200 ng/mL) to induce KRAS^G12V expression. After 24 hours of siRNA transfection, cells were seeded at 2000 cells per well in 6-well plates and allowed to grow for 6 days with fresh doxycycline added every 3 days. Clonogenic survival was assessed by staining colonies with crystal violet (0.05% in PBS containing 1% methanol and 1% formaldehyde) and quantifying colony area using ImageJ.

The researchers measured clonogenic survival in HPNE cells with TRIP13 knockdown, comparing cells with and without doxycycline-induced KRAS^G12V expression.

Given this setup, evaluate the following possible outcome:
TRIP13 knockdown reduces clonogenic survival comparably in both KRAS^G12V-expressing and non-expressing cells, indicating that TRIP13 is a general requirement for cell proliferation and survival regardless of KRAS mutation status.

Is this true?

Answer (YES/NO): NO